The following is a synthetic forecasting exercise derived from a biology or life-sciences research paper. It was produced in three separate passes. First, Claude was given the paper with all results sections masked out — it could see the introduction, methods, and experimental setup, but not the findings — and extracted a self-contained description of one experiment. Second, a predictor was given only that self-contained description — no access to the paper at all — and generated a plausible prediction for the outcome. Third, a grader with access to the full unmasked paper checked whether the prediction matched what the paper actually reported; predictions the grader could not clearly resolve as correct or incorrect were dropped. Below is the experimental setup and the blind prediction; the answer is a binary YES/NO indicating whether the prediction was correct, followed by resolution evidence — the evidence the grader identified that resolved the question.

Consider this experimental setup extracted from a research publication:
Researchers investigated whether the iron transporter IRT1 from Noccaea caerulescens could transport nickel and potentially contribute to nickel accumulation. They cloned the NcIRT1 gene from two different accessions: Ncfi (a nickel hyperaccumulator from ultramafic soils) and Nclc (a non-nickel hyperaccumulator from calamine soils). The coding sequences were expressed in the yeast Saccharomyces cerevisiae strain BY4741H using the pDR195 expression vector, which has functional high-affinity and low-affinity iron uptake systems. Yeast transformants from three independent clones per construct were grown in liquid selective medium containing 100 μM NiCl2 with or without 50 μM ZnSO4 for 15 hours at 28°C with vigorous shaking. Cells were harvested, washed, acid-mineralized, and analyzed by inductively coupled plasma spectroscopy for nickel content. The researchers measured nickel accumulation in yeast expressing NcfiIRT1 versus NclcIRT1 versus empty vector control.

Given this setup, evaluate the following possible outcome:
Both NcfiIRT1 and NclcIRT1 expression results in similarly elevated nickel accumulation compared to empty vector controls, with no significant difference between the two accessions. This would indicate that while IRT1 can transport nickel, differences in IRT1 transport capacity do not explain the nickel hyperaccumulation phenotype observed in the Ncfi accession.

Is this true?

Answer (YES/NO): NO